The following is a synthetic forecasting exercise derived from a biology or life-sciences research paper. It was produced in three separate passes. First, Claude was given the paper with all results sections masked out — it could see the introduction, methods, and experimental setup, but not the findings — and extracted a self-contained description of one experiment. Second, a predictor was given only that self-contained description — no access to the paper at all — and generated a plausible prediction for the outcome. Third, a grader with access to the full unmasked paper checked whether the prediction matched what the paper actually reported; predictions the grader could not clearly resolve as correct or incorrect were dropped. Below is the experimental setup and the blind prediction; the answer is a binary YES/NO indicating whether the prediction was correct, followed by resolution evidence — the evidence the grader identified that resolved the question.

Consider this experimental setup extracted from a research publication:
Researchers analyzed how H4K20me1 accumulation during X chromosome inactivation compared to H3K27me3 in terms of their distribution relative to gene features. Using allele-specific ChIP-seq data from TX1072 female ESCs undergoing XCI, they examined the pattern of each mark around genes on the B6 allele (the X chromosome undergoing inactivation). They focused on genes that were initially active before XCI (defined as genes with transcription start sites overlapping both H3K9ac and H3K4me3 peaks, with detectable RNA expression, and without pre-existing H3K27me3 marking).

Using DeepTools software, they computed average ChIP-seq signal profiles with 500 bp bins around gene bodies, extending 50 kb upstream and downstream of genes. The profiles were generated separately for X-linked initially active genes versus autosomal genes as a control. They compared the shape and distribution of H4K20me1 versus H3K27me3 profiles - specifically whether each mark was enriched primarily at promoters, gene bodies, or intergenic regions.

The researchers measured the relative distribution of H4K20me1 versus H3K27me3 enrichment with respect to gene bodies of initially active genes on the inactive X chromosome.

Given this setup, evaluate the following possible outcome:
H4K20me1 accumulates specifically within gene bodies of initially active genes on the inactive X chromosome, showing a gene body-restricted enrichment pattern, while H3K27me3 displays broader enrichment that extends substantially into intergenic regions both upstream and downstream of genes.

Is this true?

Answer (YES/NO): NO